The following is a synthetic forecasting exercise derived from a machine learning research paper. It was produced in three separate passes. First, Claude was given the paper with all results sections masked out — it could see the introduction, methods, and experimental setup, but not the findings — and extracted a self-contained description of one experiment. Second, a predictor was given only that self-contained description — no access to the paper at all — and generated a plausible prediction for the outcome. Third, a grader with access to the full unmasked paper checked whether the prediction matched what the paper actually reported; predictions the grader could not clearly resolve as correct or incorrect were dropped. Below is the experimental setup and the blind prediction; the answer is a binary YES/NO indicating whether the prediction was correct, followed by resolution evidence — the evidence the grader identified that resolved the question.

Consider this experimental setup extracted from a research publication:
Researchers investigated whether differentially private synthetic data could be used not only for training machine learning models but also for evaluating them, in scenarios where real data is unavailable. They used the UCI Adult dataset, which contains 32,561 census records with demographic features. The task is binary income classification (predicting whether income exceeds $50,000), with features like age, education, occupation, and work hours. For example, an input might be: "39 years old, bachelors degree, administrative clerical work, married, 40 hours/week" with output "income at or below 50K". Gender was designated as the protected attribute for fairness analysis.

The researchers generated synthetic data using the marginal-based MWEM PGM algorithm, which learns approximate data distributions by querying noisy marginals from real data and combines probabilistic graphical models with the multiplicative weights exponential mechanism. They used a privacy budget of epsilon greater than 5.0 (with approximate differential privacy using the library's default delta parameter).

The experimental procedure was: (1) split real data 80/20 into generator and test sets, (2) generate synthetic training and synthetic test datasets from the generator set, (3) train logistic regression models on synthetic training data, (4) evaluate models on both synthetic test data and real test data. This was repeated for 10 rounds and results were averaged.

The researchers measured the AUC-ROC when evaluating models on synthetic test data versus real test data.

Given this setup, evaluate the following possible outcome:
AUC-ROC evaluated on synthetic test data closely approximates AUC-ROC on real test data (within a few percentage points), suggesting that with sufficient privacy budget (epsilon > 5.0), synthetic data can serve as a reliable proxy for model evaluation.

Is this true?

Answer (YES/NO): YES